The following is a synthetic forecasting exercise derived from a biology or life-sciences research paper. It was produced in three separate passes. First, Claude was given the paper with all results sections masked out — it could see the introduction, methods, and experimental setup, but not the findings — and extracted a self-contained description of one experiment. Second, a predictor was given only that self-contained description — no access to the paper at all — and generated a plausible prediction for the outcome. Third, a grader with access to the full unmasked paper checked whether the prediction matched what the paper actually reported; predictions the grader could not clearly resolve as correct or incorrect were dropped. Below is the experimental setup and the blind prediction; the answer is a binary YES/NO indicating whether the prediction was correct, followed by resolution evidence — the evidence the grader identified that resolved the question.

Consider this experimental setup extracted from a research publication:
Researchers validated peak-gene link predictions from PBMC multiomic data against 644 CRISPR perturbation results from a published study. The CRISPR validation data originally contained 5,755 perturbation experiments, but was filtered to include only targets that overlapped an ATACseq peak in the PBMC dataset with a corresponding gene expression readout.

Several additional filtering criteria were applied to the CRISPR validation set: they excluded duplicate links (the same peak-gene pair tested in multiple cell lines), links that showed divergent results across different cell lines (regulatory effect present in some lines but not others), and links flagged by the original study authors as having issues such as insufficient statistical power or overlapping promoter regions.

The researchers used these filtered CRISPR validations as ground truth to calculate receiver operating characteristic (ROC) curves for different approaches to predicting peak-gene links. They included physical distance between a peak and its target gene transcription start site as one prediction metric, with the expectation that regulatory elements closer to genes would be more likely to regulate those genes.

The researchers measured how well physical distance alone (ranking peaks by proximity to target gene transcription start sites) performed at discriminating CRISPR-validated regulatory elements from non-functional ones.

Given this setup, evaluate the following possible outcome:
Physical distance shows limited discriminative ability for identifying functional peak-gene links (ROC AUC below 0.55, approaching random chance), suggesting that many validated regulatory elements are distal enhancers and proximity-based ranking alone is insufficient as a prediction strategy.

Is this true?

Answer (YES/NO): NO